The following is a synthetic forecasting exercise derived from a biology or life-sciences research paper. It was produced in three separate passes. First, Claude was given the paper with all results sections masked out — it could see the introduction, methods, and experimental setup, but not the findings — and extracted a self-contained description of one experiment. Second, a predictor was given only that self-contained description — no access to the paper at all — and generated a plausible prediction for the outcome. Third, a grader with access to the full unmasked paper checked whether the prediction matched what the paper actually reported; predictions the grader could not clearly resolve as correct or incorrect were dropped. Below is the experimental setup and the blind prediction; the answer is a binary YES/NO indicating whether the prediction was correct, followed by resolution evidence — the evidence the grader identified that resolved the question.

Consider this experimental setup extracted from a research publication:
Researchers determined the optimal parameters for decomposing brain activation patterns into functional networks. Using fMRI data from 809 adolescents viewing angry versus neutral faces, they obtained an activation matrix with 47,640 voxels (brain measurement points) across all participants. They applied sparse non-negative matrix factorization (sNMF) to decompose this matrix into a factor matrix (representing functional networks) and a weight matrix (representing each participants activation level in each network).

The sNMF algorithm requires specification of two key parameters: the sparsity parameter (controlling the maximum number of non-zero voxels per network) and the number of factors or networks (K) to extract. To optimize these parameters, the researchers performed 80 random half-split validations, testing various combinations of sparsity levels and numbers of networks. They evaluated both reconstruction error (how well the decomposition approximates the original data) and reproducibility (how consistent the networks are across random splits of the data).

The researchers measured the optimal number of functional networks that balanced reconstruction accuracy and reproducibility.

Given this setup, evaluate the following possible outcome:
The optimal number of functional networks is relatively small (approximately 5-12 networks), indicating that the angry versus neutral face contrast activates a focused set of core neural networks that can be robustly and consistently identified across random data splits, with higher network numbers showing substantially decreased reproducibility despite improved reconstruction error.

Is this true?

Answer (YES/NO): NO